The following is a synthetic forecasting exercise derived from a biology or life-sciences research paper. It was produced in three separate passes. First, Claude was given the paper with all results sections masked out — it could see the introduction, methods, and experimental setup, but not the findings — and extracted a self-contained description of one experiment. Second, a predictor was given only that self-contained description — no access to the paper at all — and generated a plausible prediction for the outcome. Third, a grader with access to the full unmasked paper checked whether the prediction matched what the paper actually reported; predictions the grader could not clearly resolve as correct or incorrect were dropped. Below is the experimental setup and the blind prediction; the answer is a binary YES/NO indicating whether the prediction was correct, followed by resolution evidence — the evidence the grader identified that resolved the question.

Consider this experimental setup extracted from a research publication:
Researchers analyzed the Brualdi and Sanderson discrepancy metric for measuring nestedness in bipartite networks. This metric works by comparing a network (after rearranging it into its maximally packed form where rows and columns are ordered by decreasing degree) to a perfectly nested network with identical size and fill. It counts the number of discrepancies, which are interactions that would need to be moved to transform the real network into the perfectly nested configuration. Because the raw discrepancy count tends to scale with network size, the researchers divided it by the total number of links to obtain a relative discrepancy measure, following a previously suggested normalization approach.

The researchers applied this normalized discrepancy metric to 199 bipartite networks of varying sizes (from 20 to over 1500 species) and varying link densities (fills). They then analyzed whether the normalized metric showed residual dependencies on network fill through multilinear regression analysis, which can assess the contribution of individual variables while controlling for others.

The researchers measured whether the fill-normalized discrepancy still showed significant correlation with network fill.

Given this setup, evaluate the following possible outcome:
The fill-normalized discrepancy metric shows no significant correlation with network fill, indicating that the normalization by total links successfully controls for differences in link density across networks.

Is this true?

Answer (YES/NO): NO